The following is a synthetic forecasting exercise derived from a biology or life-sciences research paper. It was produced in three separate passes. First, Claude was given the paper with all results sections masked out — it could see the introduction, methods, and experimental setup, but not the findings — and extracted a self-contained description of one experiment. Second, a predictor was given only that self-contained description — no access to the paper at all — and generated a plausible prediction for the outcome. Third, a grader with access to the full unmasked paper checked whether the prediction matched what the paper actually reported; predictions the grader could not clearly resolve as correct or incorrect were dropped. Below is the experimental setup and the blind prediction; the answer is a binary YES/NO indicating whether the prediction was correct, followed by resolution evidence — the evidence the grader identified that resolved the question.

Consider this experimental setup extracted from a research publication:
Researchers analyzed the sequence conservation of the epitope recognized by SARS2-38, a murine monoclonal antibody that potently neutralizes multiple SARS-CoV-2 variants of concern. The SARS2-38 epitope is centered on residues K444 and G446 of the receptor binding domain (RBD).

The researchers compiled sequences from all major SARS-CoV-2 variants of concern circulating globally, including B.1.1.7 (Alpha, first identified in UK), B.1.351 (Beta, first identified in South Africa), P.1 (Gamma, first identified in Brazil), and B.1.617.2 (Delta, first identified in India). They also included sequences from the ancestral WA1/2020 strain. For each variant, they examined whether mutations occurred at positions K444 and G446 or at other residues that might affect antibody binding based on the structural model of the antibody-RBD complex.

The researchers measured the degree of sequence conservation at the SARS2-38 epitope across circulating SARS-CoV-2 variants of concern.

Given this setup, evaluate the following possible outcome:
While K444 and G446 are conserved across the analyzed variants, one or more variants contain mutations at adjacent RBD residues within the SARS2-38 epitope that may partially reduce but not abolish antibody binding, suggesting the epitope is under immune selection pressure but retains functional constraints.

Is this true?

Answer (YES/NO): NO